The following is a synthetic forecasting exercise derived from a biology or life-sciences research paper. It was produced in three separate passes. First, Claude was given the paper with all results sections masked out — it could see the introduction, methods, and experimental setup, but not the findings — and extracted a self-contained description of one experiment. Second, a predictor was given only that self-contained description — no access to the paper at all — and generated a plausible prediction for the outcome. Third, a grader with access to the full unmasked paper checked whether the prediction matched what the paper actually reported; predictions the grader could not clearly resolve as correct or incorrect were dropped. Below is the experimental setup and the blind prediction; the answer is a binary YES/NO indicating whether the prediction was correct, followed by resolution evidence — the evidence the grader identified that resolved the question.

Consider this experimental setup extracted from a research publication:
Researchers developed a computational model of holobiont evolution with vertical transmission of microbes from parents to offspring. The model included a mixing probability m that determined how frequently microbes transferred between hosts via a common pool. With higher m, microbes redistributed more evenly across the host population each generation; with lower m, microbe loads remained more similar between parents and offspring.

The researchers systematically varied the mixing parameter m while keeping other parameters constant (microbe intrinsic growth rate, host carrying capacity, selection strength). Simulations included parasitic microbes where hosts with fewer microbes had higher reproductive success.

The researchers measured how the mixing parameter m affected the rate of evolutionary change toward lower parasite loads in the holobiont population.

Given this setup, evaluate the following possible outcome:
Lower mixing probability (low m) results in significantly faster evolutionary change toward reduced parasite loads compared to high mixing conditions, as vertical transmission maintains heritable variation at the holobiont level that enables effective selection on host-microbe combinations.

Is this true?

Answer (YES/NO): YES